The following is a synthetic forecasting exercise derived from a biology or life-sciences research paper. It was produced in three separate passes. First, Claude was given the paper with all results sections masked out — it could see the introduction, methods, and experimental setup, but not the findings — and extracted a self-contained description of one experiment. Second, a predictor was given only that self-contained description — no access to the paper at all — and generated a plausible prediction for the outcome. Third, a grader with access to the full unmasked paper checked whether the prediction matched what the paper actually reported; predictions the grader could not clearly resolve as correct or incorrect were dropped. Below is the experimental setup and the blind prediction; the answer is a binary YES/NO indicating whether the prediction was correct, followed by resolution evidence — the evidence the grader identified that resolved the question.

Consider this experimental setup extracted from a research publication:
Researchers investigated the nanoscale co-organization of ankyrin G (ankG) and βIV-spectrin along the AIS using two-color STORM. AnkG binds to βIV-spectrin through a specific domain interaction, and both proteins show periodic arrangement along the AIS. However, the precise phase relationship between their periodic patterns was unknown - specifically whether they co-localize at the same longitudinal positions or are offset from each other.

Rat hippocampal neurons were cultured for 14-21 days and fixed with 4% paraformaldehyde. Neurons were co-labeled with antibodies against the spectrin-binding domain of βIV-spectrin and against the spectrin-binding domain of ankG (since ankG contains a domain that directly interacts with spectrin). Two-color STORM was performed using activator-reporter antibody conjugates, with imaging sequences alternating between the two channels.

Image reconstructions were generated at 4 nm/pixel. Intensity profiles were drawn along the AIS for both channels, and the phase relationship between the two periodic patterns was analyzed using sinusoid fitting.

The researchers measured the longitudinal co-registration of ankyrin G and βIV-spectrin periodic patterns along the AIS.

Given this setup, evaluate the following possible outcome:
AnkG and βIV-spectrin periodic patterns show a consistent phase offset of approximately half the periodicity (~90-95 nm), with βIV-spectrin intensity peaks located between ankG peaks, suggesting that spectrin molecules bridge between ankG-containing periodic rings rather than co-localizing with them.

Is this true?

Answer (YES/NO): NO